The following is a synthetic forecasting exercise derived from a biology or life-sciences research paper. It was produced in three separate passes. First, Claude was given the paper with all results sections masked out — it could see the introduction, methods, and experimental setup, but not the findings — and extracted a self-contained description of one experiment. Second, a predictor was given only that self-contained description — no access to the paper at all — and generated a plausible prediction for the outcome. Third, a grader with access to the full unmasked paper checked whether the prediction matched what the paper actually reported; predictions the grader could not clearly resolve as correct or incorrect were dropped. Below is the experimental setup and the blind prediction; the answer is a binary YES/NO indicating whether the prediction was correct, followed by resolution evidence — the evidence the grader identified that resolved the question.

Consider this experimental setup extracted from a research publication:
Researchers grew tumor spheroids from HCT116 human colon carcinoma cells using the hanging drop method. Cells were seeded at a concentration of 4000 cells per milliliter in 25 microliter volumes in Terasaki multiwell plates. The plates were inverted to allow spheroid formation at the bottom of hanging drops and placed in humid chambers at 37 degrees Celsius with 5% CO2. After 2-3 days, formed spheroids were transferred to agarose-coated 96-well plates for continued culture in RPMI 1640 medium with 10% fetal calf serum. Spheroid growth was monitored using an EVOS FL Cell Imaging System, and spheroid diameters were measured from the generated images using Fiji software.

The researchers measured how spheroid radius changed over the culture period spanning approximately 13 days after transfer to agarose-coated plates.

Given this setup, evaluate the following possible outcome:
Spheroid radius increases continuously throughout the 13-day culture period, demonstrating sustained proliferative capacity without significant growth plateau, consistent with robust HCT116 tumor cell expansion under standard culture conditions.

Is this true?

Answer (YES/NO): YES